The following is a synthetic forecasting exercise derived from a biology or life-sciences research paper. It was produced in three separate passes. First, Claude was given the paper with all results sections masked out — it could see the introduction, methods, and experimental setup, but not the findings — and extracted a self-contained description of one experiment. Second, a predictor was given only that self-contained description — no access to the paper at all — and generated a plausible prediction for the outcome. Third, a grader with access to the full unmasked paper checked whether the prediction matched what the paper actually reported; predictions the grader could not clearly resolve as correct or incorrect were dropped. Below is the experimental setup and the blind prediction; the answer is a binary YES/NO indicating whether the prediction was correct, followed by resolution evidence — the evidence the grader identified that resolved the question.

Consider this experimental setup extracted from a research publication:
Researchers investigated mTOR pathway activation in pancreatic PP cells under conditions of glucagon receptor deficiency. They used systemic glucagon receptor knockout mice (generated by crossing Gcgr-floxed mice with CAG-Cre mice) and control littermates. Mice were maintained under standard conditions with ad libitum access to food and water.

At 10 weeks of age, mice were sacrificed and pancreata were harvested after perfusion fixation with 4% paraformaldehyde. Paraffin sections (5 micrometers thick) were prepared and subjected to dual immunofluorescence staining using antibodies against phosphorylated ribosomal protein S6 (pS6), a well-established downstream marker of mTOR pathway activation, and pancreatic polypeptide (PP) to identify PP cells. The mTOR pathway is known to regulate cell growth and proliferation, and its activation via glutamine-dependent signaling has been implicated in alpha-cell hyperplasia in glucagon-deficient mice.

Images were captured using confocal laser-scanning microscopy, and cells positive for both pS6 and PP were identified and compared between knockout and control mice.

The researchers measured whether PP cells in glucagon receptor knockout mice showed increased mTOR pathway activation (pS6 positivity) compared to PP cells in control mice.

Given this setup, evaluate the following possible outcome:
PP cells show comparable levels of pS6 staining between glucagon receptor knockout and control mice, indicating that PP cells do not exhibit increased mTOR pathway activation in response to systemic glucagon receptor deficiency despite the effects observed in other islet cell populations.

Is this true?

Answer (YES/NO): NO